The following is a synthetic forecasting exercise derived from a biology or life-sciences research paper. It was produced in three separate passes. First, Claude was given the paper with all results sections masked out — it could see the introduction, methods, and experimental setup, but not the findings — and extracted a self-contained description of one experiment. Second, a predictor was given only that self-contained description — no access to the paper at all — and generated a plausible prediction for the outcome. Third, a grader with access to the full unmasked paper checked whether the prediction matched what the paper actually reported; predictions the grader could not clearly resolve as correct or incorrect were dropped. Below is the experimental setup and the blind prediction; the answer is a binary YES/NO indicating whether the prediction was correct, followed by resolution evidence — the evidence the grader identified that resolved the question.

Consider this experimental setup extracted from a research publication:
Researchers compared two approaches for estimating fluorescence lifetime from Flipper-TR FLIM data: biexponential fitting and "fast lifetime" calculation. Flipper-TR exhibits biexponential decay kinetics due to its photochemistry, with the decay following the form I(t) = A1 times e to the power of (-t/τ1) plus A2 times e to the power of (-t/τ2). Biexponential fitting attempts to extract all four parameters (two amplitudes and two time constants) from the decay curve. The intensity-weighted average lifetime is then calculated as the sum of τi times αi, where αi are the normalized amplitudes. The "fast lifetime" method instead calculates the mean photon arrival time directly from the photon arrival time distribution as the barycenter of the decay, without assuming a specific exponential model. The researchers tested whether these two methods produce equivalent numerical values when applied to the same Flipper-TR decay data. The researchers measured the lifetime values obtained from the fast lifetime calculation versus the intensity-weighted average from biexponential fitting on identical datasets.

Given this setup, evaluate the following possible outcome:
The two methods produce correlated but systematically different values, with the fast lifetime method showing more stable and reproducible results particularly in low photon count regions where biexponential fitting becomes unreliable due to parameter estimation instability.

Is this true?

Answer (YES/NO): NO